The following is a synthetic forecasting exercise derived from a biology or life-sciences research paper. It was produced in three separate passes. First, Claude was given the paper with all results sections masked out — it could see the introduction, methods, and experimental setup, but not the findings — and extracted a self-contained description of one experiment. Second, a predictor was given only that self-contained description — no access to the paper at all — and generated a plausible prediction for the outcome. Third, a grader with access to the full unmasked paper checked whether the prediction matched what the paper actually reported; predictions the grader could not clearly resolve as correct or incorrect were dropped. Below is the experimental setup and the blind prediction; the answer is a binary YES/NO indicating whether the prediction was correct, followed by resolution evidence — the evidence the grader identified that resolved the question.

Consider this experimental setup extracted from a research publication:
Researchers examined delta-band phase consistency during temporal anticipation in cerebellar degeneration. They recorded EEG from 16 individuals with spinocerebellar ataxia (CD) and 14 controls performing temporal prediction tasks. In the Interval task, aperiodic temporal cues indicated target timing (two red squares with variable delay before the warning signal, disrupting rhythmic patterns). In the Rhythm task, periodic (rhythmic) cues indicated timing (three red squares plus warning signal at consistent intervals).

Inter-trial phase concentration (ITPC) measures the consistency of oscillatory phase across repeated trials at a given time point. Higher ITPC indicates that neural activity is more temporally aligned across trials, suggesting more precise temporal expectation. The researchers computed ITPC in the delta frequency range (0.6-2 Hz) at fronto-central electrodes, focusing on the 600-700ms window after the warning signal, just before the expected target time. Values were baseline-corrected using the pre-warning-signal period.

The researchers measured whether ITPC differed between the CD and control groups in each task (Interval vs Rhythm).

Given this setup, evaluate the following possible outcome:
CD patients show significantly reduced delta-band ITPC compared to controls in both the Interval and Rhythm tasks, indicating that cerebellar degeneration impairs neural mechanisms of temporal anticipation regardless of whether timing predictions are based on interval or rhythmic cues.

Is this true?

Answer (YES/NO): NO